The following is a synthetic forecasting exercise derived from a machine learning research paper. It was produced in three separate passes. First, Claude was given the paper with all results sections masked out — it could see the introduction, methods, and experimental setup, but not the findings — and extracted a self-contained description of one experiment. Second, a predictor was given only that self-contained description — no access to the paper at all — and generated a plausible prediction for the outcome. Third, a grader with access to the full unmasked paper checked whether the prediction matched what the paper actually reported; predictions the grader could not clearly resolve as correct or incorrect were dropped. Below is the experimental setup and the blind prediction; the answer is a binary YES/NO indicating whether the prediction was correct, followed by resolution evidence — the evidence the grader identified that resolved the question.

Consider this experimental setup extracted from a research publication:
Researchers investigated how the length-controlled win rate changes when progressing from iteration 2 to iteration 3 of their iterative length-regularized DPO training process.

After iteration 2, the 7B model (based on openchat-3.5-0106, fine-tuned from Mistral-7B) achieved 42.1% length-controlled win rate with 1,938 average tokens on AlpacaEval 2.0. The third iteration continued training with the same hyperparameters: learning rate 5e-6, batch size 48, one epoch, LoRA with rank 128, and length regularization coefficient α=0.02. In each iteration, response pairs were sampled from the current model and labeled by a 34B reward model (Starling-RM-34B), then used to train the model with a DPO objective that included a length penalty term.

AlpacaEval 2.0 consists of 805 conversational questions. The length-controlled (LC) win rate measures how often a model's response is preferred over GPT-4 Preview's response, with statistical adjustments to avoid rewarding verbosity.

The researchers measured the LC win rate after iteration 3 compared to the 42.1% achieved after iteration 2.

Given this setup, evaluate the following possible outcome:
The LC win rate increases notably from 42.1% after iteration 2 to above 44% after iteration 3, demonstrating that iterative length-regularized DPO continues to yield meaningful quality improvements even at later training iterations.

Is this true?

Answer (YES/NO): YES